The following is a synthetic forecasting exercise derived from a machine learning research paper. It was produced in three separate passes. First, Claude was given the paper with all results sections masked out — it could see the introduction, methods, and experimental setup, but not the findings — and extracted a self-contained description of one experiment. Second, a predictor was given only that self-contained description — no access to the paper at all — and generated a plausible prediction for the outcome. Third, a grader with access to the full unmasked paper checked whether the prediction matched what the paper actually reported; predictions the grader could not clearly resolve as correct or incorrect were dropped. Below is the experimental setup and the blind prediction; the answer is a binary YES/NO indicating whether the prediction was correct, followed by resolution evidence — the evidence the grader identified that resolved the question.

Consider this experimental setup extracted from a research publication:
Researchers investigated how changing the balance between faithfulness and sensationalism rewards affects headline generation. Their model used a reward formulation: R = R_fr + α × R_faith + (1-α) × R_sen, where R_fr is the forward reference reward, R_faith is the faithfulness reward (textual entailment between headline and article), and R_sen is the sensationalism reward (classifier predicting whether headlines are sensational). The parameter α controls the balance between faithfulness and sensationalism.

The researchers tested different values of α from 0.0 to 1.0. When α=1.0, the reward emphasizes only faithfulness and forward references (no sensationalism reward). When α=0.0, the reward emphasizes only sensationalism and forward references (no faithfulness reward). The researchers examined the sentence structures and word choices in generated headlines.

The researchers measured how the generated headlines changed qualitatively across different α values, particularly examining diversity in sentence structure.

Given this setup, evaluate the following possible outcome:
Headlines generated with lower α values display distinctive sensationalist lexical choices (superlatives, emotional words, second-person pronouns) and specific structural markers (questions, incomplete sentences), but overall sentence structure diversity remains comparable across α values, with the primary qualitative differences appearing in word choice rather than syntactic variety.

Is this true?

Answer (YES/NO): NO